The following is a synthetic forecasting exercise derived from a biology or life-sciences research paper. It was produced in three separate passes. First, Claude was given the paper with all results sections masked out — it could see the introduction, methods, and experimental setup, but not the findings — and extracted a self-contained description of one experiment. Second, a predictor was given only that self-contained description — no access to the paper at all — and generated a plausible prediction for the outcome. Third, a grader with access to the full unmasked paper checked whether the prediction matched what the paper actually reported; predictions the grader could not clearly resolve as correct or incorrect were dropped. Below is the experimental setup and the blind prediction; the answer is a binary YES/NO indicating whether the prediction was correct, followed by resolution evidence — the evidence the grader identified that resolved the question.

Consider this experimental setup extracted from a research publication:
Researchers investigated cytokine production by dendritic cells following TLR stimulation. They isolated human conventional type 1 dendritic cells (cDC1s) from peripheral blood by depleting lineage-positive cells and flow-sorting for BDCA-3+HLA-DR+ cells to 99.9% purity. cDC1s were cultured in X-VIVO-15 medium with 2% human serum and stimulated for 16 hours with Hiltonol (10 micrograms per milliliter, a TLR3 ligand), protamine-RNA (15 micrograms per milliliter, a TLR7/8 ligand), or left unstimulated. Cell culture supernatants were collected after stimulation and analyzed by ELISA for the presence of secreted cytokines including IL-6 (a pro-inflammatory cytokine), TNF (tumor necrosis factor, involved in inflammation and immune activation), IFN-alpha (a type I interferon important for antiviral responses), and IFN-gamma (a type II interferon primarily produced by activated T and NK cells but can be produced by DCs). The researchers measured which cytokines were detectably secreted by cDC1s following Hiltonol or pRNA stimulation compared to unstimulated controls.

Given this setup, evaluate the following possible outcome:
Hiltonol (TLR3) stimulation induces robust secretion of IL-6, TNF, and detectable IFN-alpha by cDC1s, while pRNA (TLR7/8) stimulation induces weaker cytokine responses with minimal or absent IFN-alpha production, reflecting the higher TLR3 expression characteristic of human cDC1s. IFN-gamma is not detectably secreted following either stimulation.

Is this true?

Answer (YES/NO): NO